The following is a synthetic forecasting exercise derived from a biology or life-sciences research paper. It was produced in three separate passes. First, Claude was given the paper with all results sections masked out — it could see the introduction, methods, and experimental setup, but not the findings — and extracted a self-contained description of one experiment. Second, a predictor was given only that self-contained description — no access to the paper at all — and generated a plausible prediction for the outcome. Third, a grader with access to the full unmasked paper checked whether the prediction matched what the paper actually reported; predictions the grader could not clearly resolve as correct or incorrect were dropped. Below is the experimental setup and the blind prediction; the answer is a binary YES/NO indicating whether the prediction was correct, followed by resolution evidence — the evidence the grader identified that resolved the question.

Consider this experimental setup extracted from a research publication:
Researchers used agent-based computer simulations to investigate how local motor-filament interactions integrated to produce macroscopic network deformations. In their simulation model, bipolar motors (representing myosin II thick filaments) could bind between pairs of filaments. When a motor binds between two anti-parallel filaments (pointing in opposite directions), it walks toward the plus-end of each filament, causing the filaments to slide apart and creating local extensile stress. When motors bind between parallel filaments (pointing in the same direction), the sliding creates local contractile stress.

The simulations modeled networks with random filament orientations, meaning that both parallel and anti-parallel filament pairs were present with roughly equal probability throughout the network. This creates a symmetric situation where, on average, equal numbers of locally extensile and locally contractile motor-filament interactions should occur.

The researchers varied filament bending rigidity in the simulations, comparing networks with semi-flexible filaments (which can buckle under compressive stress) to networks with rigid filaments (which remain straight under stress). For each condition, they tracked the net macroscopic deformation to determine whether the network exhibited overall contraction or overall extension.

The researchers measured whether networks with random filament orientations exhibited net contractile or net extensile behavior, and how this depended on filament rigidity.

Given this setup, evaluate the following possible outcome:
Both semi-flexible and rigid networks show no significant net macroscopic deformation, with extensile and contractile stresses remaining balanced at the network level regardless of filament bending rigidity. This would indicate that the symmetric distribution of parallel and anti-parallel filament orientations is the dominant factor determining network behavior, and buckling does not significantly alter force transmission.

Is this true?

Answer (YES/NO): NO